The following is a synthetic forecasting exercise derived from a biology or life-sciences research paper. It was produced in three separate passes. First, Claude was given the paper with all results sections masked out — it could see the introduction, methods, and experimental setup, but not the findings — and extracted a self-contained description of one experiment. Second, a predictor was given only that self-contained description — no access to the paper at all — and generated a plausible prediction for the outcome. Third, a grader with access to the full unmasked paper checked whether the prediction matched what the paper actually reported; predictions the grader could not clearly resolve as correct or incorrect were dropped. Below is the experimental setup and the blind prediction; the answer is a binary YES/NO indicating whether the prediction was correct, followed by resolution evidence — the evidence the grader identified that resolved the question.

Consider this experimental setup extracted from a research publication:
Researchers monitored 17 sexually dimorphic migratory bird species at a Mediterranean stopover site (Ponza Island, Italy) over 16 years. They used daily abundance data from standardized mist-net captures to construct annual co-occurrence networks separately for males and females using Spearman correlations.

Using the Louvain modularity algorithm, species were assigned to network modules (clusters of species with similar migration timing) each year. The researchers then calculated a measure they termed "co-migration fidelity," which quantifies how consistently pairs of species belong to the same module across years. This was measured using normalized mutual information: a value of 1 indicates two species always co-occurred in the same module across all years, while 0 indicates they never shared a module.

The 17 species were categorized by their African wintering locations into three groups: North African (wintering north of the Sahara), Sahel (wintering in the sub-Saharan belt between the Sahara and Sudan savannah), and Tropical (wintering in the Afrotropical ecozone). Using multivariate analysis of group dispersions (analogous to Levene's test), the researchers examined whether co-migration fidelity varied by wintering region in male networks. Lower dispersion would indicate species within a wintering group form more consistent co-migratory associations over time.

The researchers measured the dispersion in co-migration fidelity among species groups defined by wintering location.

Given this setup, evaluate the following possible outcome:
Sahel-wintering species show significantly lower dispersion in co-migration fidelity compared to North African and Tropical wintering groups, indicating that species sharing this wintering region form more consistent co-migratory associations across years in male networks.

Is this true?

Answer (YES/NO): NO